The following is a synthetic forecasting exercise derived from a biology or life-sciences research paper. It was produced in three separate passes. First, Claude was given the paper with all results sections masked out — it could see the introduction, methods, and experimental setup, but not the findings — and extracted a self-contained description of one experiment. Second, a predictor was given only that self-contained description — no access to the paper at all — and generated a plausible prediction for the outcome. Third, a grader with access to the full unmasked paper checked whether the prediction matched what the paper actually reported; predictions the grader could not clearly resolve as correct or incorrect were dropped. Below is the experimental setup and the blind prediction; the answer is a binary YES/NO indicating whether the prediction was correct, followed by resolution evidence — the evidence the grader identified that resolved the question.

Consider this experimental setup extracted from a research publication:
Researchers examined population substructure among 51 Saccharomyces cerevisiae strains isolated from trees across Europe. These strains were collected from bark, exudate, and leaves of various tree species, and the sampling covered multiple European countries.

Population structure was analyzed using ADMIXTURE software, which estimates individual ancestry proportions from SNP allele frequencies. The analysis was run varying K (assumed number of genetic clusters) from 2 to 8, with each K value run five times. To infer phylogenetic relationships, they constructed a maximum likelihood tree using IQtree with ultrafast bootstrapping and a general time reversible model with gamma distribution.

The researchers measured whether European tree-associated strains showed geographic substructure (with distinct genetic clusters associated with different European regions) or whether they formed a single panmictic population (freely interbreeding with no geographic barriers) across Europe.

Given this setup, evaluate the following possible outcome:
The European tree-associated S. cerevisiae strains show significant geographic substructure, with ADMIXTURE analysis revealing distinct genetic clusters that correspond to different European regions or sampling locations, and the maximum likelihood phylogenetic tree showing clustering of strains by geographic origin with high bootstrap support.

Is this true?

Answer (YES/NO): YES